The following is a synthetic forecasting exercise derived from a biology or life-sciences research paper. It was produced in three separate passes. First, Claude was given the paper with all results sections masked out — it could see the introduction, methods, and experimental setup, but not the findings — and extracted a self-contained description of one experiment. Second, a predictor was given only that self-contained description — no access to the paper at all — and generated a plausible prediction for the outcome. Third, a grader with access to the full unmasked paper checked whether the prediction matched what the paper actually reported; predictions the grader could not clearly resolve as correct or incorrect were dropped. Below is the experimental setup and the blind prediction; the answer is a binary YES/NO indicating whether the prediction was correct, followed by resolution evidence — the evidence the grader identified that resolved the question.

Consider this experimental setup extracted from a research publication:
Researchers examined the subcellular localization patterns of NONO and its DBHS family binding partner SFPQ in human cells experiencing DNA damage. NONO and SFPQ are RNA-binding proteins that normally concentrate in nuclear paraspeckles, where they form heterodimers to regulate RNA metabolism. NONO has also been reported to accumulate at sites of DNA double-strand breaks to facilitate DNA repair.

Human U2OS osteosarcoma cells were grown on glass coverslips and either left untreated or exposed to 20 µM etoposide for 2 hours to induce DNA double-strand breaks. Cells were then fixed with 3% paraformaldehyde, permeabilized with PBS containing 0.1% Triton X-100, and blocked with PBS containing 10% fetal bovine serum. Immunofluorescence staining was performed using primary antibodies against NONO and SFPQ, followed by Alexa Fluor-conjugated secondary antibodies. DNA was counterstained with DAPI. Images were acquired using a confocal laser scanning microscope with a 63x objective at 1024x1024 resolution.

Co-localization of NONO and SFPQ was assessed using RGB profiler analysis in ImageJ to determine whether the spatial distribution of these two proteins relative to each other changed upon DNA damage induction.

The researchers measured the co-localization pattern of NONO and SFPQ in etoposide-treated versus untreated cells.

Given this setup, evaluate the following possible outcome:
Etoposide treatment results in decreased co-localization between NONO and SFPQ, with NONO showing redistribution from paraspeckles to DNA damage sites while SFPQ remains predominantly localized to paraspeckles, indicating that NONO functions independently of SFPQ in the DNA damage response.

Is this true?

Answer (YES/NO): NO